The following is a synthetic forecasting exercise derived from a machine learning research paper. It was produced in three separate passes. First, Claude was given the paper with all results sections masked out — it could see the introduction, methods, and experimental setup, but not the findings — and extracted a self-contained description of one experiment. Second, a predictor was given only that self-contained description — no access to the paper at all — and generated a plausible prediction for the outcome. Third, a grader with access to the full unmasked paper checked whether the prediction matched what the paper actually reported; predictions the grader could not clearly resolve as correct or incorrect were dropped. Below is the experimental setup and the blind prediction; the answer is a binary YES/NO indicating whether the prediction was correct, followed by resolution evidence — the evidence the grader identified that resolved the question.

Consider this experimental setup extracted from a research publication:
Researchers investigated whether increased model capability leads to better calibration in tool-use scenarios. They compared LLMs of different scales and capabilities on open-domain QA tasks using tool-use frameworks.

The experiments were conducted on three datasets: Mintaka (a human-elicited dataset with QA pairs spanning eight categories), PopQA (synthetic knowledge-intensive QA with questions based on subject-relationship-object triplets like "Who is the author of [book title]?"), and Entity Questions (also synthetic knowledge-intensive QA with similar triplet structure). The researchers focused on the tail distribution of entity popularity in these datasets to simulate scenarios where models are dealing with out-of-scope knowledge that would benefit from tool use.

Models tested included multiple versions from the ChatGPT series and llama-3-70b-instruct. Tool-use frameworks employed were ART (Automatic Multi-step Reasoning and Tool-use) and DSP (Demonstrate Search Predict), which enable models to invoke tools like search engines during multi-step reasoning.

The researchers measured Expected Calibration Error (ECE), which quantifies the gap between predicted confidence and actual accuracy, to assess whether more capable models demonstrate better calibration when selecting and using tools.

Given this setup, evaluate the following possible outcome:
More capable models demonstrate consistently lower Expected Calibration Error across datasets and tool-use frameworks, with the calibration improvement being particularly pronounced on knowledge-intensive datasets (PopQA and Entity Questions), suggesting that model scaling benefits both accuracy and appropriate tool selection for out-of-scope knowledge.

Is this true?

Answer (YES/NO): NO